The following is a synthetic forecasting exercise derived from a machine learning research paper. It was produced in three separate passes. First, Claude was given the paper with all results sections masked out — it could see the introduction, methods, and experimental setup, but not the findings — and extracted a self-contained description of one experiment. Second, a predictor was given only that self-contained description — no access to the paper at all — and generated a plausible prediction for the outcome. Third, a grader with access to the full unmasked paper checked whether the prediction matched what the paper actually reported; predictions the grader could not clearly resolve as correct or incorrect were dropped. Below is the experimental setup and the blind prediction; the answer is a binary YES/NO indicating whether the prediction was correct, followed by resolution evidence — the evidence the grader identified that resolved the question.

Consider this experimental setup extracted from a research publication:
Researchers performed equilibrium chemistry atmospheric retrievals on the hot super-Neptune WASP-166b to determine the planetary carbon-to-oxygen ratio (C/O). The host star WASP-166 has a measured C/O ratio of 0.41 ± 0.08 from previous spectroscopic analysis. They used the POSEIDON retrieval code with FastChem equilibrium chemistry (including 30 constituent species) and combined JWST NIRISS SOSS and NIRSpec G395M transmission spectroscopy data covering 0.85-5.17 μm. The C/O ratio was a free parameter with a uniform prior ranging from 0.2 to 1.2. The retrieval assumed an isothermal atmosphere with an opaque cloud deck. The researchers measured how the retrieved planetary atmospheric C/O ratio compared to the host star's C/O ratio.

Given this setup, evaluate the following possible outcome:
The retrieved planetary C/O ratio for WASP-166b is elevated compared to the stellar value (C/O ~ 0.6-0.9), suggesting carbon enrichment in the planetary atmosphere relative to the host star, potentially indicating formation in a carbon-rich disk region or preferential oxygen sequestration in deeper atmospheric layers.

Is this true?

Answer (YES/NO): NO